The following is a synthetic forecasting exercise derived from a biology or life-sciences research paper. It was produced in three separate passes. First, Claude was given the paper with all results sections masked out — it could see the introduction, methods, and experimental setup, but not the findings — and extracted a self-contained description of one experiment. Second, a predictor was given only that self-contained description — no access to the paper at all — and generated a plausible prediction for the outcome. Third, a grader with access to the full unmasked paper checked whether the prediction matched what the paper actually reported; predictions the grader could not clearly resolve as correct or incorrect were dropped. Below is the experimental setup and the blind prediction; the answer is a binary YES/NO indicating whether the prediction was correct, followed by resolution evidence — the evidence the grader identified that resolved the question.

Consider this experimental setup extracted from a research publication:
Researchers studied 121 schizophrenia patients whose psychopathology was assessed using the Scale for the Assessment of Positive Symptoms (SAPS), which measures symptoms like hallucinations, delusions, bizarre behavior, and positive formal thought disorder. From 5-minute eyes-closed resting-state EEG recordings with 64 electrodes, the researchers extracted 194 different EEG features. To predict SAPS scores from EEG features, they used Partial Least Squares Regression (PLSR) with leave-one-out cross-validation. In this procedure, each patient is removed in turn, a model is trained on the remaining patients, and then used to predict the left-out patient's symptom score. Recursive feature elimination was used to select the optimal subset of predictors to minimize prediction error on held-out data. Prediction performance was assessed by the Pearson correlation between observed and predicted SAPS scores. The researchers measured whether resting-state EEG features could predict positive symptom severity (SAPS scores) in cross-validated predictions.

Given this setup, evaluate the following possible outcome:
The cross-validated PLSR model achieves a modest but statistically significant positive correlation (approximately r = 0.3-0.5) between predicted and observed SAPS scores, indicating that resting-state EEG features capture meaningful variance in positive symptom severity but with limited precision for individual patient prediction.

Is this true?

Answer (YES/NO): NO